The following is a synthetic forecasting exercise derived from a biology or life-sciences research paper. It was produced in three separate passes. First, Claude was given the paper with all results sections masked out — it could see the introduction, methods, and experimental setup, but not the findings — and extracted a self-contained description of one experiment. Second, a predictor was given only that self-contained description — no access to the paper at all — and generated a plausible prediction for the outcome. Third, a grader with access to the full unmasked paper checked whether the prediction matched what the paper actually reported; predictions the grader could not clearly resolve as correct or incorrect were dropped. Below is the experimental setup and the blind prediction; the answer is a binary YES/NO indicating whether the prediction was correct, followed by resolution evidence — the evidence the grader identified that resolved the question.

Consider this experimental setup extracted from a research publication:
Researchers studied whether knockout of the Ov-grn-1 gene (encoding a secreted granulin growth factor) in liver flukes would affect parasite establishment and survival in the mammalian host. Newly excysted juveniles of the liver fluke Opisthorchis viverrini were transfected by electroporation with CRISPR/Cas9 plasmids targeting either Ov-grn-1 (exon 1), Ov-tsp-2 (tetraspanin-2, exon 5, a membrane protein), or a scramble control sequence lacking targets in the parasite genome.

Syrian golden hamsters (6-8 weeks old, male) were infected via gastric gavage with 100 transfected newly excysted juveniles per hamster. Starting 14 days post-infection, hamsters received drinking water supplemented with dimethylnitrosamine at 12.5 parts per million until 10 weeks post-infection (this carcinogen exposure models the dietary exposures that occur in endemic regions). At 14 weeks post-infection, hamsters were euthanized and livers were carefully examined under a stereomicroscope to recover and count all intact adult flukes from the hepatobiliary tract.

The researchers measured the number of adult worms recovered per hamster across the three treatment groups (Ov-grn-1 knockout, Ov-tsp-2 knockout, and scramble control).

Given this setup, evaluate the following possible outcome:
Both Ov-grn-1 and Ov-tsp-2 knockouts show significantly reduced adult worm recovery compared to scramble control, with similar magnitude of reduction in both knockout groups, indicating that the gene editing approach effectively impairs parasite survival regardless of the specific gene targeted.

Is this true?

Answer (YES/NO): NO